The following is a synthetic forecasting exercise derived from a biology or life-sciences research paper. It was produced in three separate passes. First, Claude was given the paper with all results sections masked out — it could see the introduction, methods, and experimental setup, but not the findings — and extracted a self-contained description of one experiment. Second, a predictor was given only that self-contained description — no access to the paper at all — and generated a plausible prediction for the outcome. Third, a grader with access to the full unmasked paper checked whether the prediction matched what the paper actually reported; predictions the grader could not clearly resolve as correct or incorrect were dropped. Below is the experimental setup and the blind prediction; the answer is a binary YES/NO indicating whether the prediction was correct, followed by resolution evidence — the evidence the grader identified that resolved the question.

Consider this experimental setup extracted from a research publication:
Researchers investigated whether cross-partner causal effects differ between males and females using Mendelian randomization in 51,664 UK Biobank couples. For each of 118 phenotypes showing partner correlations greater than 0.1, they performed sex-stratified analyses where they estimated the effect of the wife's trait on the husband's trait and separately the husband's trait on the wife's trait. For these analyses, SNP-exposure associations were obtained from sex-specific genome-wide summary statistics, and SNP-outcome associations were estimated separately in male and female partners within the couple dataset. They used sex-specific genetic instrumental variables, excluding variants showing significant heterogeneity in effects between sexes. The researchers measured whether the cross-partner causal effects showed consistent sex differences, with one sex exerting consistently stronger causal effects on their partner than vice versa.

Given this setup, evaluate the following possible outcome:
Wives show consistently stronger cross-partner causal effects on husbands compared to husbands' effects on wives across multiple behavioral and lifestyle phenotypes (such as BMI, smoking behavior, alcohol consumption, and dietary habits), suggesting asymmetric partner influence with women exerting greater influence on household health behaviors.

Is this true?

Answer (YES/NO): NO